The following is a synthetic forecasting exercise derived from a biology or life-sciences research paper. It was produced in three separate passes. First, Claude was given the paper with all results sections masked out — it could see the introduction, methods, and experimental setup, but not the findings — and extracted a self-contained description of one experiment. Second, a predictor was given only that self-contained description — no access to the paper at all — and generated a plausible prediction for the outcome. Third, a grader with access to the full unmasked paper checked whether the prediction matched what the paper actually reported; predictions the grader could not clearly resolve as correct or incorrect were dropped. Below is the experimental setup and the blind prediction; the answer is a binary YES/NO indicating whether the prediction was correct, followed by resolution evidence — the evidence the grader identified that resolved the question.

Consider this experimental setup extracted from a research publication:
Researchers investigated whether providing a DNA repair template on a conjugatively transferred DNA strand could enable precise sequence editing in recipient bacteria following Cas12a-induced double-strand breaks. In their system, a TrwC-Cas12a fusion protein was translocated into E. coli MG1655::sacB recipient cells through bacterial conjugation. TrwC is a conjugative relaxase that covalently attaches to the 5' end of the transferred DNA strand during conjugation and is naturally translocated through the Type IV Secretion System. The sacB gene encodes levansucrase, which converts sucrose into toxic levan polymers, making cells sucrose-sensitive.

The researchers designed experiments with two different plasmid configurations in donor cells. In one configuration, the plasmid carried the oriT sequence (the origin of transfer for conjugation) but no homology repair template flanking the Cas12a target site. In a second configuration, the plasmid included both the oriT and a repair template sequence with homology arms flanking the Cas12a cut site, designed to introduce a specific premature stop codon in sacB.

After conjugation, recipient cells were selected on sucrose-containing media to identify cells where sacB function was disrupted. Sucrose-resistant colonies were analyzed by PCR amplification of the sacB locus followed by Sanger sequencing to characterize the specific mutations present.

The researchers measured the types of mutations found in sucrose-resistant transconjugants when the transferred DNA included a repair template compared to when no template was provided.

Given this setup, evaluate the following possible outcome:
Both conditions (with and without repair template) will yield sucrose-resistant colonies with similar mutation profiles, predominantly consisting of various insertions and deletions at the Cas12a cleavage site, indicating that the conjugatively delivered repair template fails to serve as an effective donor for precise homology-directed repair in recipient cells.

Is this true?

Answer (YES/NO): NO